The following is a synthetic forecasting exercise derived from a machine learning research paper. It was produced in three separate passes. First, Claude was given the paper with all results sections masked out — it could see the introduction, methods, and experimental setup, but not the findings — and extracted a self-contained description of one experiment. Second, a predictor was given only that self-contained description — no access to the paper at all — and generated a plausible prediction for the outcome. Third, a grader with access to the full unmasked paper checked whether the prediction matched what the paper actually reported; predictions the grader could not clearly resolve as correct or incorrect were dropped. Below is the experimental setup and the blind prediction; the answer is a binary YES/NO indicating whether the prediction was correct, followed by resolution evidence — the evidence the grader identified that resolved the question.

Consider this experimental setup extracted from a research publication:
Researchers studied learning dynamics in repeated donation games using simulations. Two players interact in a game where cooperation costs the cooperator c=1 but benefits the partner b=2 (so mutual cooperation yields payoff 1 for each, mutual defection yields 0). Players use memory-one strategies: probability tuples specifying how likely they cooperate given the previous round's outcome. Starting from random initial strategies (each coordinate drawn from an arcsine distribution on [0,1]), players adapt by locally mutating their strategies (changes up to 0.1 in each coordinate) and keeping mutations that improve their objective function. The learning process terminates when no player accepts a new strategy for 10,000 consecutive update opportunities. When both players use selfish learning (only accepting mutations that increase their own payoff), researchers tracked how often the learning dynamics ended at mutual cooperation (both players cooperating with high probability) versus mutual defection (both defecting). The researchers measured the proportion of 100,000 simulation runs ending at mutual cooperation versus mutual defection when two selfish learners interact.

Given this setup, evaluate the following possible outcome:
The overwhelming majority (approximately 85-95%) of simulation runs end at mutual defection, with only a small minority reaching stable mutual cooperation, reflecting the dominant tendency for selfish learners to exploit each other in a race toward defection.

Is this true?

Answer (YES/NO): YES